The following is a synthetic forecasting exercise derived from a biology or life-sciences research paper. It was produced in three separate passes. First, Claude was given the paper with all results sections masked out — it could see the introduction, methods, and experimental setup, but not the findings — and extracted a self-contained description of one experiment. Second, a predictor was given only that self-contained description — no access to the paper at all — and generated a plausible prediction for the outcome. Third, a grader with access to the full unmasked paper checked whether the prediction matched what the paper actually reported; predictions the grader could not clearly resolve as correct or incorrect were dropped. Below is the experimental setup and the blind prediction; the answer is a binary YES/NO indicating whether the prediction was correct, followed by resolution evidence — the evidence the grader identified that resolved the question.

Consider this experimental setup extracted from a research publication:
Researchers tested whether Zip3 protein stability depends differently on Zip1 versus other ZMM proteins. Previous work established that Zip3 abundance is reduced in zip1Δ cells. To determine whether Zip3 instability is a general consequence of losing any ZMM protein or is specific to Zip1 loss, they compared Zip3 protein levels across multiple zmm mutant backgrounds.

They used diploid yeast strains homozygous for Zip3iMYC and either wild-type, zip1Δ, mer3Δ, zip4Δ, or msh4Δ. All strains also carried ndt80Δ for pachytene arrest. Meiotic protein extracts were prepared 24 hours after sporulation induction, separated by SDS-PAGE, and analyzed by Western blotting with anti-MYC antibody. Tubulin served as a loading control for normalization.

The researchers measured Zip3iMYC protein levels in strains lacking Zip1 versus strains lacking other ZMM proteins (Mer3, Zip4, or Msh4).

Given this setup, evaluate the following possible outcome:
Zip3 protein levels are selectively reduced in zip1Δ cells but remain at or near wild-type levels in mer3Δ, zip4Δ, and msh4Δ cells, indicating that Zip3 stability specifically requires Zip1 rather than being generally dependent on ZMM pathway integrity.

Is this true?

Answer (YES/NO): YES